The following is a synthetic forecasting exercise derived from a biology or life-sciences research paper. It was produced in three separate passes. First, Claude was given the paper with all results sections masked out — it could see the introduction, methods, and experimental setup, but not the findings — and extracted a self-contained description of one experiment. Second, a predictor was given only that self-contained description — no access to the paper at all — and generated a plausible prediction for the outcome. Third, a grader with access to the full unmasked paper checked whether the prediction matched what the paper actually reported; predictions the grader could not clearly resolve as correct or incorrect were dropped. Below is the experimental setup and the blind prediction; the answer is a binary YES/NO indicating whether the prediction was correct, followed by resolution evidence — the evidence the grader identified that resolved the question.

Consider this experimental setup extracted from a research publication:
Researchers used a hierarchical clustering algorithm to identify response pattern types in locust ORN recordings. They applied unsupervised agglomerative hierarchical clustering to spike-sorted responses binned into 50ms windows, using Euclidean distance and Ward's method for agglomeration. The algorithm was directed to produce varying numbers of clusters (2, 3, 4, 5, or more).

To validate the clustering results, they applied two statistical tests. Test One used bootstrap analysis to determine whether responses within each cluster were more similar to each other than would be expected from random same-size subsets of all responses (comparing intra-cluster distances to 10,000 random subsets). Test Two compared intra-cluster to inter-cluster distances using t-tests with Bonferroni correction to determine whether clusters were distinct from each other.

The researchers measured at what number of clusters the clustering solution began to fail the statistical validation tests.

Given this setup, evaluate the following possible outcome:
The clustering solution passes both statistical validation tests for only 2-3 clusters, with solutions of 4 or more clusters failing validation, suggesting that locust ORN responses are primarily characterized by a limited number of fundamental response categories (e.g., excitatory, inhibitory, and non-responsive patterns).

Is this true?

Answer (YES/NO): NO